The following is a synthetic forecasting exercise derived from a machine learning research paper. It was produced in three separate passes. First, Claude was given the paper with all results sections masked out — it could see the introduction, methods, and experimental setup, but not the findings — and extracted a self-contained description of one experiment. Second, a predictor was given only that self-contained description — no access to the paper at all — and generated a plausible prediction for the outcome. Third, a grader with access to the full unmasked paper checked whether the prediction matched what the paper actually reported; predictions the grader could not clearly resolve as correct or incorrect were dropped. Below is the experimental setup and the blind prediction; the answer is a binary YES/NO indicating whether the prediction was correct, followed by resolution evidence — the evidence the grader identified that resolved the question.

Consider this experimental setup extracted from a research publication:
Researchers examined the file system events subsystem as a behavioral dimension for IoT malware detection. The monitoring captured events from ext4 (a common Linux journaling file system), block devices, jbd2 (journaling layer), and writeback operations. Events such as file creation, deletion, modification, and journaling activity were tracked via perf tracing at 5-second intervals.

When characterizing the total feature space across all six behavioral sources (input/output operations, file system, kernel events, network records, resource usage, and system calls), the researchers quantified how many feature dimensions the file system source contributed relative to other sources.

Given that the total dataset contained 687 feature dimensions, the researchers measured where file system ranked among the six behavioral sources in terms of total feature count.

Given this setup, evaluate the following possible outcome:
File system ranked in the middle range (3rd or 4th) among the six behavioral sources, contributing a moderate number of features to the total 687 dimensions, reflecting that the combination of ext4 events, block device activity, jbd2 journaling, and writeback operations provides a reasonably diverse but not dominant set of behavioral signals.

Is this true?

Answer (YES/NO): NO